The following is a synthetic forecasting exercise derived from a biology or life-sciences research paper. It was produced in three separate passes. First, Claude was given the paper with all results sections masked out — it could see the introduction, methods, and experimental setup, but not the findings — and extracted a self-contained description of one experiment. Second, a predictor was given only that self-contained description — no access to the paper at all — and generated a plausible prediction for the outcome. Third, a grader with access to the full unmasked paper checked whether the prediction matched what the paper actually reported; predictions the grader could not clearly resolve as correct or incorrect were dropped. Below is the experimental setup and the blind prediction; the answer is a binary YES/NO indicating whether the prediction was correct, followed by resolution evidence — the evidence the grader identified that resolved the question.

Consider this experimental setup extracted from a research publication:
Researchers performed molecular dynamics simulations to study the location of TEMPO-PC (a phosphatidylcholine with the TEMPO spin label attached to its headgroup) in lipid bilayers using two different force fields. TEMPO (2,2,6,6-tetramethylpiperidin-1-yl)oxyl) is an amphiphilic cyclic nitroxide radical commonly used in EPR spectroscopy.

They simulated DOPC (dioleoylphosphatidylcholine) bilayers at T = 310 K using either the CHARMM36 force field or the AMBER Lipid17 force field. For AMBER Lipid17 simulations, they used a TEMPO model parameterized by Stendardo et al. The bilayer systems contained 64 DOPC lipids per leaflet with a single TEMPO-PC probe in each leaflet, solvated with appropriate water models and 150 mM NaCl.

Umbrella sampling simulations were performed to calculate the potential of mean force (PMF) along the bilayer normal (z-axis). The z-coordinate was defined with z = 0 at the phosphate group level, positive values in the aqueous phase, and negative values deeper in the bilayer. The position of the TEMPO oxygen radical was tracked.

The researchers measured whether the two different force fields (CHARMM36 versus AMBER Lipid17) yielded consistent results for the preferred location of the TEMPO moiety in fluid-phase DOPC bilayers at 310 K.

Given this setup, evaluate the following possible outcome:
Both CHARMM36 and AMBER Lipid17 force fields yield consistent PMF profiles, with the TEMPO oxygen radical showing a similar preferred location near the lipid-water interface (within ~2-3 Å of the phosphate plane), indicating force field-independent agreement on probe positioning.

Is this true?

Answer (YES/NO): NO